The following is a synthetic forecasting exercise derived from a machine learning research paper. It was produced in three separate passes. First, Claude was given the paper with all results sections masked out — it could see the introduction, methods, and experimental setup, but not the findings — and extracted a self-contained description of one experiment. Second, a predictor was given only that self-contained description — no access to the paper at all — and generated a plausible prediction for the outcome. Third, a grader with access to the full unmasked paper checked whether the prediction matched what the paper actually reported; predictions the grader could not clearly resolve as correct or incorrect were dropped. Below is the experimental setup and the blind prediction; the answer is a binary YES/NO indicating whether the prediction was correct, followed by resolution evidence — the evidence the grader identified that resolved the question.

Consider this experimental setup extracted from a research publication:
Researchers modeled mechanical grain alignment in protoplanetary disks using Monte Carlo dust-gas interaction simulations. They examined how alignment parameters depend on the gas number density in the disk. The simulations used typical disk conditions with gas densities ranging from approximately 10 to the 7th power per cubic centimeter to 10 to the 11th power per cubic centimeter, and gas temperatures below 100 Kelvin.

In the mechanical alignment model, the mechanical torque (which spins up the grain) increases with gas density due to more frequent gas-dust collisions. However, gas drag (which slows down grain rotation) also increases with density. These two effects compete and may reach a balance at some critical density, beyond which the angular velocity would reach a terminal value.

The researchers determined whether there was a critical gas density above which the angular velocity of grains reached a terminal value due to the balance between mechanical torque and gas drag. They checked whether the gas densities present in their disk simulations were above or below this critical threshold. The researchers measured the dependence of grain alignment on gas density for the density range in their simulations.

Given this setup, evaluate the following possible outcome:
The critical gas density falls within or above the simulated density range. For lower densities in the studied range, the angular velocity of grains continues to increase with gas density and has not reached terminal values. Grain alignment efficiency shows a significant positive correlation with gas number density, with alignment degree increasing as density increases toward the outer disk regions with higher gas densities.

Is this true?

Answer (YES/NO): NO